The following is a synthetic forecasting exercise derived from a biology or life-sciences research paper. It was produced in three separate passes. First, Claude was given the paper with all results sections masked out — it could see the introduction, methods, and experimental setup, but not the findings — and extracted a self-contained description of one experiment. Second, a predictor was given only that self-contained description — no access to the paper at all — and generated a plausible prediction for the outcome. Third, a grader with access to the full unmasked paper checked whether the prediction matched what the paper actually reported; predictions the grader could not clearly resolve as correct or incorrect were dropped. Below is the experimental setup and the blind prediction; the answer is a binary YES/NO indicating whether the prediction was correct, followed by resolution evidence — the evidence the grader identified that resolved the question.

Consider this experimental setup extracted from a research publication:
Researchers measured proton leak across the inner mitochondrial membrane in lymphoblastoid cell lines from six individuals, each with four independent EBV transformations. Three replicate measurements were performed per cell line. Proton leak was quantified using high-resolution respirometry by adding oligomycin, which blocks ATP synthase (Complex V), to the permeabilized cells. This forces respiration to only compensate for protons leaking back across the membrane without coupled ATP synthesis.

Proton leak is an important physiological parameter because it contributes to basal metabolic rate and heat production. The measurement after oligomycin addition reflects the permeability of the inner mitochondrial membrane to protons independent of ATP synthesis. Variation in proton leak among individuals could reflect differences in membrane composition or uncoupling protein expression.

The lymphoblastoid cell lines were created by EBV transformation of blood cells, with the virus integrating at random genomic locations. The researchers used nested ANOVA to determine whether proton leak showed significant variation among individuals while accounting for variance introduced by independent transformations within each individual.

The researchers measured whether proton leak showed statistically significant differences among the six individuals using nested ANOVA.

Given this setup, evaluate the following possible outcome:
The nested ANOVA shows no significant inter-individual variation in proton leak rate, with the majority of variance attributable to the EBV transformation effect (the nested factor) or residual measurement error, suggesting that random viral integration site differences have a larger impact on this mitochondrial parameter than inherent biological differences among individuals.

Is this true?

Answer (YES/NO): NO